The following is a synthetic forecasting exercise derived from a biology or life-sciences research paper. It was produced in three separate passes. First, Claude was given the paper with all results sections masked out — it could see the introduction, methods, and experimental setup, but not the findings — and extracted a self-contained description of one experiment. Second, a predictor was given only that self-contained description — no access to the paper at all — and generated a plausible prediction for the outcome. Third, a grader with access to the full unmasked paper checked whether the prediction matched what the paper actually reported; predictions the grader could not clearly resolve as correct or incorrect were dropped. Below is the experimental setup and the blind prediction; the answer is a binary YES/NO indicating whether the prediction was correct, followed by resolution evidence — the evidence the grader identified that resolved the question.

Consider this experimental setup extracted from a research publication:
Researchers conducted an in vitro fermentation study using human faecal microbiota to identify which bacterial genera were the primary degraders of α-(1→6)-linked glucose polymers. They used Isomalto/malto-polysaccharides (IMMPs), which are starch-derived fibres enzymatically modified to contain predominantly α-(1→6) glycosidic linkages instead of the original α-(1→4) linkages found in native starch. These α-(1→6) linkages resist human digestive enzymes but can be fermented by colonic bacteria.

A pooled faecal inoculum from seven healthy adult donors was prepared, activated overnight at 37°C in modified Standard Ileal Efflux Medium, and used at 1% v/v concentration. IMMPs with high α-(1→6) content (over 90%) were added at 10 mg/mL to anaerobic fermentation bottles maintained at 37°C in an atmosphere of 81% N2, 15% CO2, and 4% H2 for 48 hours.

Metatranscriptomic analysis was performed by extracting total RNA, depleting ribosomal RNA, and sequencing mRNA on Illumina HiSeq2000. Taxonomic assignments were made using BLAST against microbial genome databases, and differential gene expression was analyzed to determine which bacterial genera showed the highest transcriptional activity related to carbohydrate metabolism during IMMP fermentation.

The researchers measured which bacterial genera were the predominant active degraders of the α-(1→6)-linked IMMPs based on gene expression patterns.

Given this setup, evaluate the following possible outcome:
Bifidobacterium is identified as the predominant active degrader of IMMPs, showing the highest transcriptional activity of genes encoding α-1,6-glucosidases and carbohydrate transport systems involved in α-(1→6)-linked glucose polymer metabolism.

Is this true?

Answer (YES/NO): NO